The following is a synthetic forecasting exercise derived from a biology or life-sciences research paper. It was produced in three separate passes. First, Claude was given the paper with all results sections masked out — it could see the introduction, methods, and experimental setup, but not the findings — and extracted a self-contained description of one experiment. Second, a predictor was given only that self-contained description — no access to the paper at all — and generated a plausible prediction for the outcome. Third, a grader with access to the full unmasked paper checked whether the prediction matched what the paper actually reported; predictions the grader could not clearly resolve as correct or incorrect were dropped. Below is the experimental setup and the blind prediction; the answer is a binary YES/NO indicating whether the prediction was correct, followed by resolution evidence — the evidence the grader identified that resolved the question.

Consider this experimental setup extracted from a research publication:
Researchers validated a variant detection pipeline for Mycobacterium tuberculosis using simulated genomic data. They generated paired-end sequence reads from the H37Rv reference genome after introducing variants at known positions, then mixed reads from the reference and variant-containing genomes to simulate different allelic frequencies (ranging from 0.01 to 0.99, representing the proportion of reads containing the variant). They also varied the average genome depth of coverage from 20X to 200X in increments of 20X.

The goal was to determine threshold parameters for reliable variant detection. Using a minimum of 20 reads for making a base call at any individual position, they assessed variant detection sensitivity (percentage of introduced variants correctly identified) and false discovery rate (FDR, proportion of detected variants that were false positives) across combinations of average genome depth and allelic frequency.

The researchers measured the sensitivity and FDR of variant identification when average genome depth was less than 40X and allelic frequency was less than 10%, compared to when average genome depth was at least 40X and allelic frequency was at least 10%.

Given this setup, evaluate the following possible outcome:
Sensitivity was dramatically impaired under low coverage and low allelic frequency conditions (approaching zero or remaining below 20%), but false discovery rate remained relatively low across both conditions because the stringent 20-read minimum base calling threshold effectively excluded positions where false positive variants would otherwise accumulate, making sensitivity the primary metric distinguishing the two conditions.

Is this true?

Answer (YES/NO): NO